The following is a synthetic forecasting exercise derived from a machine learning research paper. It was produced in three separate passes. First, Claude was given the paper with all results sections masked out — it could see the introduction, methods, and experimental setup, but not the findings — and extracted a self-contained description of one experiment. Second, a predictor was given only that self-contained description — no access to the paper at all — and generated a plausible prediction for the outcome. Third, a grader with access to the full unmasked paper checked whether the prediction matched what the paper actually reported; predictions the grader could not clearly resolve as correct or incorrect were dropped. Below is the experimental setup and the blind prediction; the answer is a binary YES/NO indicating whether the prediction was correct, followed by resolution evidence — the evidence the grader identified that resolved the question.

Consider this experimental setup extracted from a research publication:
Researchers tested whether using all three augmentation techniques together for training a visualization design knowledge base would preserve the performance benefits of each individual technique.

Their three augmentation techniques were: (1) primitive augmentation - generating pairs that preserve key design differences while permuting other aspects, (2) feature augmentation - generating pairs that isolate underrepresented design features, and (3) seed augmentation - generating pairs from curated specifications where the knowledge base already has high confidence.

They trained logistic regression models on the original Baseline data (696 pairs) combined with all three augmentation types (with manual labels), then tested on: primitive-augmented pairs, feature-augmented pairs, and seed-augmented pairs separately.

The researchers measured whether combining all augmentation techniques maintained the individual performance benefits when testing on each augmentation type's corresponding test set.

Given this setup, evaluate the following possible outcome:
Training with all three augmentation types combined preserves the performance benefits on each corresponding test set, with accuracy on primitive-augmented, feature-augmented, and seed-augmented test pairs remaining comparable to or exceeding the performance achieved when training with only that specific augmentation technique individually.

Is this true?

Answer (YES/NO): YES